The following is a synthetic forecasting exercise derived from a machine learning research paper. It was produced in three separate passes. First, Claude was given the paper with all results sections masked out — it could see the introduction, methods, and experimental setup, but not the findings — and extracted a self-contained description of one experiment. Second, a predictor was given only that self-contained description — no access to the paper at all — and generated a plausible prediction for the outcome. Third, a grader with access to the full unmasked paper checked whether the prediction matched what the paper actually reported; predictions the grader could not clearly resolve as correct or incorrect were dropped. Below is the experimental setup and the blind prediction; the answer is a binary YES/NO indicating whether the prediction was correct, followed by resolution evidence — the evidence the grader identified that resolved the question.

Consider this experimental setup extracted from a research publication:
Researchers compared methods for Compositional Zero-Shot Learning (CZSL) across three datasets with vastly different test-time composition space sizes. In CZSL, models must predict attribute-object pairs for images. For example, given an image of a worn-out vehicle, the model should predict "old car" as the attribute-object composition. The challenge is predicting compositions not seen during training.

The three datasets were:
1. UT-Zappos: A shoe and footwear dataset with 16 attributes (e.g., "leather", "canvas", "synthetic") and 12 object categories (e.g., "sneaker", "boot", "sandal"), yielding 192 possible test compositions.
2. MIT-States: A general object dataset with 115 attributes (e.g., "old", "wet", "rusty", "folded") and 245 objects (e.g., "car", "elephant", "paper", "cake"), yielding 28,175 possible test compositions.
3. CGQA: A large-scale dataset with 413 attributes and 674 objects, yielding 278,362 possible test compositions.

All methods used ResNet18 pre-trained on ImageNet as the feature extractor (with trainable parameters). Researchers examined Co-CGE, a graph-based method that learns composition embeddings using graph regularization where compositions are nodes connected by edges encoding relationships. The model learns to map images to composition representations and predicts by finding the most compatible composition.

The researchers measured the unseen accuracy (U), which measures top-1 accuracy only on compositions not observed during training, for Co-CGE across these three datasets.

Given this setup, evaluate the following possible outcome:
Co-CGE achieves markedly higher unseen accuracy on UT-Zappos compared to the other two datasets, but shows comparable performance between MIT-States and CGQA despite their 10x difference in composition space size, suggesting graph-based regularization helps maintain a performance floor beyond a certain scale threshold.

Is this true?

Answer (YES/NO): NO